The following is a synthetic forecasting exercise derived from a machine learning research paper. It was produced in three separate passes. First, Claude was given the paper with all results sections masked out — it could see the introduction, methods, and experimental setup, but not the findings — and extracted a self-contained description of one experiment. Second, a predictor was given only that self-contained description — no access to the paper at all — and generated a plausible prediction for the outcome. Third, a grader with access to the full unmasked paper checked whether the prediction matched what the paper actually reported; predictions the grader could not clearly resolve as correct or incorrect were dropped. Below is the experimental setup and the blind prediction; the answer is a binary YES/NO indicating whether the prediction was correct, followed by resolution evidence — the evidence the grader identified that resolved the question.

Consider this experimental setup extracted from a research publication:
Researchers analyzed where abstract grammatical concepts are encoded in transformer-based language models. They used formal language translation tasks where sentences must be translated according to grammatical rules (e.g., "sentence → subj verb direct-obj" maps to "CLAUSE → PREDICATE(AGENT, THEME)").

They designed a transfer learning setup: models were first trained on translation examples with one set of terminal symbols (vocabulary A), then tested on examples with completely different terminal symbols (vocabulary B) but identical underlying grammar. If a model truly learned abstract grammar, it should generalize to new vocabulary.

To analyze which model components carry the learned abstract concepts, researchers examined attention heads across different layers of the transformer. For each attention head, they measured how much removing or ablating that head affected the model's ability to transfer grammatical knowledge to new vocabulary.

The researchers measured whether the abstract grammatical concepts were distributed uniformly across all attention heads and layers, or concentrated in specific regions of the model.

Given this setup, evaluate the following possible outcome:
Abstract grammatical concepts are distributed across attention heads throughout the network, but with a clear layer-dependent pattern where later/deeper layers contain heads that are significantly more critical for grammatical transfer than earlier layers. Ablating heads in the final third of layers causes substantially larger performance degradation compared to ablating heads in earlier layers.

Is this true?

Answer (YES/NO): NO